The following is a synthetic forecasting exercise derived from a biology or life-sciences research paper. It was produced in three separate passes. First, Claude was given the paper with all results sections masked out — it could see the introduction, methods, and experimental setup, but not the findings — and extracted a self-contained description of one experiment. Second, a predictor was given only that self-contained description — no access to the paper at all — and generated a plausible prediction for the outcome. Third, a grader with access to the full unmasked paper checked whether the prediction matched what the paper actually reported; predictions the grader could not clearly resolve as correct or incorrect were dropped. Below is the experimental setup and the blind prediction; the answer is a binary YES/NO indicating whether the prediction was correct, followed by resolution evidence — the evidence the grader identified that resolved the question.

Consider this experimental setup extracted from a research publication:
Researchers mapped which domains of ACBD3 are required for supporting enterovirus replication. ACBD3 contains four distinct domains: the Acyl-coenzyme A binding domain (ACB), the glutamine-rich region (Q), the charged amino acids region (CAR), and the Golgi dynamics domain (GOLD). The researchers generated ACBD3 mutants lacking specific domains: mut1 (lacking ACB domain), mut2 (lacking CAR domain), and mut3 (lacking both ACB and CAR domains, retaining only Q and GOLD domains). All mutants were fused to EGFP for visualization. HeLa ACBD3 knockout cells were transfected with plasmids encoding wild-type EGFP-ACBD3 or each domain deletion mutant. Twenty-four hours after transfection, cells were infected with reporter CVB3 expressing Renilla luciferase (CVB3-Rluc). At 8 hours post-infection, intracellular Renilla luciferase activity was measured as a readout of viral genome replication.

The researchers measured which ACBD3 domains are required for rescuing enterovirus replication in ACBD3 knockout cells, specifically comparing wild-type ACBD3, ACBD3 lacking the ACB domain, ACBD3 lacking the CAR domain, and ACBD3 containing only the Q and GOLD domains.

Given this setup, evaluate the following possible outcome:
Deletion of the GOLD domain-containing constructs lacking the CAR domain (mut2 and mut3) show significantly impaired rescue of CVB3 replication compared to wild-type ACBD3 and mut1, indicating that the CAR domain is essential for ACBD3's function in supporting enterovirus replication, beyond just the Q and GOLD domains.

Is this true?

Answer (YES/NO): NO